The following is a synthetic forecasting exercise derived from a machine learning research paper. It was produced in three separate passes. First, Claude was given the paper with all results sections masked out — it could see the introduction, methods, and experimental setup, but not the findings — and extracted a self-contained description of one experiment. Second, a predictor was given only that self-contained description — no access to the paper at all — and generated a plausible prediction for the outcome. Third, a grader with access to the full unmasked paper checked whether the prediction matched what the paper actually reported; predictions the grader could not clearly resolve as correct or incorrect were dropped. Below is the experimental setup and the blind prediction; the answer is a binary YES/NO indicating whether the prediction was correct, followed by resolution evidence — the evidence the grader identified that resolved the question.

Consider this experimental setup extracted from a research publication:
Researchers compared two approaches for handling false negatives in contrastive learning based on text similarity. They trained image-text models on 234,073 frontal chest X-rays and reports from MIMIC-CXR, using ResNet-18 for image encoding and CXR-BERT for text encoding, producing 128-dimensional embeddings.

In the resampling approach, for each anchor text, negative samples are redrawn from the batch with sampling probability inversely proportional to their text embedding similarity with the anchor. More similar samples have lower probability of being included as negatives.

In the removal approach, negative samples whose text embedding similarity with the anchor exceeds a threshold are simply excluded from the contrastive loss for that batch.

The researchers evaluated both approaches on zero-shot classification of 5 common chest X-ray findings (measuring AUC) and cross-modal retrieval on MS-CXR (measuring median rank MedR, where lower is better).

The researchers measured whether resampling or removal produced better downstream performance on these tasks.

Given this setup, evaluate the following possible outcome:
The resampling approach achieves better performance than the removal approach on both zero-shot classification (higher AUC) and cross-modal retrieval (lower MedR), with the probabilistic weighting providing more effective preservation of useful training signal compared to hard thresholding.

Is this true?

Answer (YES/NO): NO